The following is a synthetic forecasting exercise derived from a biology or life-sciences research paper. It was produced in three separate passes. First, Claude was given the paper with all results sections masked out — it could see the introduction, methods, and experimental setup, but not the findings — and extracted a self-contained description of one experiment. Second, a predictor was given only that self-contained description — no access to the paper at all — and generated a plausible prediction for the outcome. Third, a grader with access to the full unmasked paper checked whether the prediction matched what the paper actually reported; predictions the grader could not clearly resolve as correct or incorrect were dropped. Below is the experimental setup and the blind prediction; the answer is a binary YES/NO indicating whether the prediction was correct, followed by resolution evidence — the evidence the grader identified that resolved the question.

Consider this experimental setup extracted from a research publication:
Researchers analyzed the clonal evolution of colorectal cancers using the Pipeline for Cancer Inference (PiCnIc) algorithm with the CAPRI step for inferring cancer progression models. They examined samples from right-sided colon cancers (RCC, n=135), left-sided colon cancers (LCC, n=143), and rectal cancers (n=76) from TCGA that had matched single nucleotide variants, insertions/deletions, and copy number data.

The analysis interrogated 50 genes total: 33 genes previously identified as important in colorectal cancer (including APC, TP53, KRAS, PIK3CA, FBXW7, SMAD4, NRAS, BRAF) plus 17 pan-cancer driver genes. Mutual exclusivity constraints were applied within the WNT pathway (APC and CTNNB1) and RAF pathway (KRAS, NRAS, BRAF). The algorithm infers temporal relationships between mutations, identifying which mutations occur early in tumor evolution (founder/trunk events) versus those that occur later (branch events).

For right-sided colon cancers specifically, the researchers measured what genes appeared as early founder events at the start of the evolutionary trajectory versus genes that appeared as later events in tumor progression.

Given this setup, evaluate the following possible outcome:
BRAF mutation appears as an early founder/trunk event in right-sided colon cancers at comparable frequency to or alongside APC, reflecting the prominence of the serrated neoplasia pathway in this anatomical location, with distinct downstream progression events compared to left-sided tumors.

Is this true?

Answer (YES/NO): NO